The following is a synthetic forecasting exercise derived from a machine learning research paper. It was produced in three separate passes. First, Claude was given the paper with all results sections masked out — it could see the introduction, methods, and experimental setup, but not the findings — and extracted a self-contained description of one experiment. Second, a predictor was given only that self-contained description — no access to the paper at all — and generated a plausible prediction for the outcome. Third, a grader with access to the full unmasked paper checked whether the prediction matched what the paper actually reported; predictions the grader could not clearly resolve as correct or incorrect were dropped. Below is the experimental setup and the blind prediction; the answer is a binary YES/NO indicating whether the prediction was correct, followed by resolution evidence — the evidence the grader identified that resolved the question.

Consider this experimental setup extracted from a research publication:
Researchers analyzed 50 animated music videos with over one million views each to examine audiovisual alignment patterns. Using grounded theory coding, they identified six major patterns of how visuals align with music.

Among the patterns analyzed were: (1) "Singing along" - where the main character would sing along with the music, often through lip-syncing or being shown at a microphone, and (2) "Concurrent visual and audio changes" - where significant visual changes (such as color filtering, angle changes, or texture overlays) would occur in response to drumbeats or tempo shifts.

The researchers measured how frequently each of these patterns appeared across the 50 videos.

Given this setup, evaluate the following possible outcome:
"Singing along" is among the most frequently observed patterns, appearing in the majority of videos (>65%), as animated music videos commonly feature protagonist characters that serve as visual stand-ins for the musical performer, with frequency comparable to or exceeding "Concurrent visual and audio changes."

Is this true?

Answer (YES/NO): NO